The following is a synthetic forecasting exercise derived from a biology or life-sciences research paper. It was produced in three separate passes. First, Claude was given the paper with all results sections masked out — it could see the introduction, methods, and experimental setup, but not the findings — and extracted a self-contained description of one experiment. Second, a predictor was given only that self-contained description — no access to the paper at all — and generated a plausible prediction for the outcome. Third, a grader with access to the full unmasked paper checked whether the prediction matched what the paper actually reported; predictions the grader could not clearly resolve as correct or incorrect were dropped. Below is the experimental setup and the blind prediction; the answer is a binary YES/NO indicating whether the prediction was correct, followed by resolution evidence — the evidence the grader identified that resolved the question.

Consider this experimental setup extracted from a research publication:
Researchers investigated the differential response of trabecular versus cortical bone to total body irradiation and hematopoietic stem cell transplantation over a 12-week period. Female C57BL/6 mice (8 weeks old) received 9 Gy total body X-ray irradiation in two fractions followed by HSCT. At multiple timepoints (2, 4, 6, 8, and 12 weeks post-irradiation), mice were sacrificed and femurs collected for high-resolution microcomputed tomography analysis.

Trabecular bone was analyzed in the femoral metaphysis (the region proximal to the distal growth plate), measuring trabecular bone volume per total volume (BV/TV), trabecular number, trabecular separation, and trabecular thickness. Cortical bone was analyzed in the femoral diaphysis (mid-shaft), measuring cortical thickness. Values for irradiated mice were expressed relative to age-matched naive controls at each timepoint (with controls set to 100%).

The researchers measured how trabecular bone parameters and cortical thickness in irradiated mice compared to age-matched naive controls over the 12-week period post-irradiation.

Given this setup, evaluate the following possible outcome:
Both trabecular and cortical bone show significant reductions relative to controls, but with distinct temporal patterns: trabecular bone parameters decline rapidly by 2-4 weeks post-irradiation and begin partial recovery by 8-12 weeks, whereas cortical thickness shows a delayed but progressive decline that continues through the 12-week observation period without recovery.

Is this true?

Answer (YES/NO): NO